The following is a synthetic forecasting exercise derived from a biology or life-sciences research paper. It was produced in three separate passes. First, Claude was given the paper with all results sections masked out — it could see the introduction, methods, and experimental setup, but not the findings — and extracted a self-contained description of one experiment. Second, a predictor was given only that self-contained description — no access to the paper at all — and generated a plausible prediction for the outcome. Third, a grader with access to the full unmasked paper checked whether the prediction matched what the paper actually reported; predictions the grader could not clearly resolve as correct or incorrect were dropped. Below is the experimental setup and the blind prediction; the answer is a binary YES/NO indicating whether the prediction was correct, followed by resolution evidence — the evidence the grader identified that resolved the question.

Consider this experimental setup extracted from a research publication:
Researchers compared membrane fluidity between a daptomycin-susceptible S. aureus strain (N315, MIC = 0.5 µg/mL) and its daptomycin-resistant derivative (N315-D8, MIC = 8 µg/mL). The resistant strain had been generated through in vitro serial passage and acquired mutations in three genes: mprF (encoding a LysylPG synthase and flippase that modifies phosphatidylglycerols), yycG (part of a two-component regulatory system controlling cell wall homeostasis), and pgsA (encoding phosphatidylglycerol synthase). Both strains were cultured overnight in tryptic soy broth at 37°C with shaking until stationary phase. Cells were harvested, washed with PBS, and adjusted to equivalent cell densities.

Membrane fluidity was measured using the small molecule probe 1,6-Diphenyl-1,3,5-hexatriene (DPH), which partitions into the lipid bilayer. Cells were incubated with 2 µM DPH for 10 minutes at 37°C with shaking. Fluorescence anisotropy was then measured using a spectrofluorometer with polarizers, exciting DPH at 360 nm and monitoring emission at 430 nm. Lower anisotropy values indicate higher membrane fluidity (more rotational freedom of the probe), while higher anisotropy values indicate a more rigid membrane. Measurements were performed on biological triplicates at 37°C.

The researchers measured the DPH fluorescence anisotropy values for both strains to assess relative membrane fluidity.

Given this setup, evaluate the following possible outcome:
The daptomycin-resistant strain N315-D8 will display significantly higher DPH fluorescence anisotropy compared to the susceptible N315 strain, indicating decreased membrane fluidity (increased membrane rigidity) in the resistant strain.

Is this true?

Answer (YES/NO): NO